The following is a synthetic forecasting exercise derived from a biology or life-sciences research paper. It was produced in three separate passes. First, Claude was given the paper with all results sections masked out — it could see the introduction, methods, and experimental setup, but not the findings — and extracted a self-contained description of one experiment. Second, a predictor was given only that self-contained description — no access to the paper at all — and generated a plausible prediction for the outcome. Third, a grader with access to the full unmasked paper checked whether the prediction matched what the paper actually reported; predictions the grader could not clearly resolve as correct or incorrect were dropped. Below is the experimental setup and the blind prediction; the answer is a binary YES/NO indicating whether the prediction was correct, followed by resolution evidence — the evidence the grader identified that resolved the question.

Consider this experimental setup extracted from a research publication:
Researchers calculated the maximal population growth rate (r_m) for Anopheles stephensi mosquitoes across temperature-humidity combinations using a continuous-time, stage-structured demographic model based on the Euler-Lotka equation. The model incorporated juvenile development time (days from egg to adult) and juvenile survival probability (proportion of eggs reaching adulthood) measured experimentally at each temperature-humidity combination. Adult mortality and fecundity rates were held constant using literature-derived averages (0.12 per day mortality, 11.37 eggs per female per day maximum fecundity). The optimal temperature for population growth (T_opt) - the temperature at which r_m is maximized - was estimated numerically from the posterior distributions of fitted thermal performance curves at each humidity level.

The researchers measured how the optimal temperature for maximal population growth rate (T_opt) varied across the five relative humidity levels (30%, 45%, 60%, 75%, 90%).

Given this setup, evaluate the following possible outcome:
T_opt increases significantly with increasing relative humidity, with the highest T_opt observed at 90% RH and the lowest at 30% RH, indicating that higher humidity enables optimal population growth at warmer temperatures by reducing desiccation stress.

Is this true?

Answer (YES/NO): NO